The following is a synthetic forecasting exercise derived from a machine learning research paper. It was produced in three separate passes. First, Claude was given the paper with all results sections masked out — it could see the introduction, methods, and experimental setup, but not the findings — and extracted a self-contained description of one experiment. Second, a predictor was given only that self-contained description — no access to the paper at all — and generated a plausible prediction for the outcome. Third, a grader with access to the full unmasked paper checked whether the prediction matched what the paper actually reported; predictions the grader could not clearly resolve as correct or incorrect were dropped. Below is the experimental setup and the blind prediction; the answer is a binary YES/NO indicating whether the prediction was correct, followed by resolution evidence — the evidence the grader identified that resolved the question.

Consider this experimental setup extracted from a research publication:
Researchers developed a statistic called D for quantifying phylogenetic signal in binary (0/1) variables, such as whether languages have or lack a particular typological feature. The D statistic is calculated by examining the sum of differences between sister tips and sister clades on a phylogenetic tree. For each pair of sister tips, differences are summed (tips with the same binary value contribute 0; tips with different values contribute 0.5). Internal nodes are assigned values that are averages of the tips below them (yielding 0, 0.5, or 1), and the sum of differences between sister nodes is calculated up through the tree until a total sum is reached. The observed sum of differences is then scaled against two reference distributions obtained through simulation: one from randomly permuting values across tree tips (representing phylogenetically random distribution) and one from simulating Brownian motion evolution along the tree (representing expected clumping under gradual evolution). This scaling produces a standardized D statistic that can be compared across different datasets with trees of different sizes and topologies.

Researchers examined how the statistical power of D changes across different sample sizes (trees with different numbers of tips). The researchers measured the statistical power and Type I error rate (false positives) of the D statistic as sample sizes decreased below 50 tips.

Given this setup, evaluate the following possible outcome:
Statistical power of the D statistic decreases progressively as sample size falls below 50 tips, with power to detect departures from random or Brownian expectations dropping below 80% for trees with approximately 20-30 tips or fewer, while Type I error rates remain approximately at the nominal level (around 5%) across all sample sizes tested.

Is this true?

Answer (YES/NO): NO